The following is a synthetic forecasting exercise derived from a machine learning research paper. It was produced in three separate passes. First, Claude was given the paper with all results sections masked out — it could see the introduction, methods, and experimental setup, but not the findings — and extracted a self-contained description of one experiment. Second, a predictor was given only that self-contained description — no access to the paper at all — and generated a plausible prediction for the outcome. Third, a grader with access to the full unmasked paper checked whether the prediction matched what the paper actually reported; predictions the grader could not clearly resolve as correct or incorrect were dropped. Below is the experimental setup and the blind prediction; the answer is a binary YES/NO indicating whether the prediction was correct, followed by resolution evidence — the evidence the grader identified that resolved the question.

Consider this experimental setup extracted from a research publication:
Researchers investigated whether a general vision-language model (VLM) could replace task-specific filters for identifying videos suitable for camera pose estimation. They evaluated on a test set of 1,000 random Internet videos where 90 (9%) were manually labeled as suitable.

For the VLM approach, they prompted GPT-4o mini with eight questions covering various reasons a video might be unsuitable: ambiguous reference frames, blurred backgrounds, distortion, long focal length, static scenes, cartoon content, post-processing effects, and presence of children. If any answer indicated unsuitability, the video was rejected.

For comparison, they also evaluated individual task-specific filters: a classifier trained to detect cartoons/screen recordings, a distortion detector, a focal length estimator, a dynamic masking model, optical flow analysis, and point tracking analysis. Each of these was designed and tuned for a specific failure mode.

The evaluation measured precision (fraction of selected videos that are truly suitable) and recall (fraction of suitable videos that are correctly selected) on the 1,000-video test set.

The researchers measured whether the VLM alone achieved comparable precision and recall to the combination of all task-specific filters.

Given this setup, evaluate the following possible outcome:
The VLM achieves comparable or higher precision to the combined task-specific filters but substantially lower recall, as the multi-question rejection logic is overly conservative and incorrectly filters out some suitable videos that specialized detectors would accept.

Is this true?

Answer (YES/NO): NO